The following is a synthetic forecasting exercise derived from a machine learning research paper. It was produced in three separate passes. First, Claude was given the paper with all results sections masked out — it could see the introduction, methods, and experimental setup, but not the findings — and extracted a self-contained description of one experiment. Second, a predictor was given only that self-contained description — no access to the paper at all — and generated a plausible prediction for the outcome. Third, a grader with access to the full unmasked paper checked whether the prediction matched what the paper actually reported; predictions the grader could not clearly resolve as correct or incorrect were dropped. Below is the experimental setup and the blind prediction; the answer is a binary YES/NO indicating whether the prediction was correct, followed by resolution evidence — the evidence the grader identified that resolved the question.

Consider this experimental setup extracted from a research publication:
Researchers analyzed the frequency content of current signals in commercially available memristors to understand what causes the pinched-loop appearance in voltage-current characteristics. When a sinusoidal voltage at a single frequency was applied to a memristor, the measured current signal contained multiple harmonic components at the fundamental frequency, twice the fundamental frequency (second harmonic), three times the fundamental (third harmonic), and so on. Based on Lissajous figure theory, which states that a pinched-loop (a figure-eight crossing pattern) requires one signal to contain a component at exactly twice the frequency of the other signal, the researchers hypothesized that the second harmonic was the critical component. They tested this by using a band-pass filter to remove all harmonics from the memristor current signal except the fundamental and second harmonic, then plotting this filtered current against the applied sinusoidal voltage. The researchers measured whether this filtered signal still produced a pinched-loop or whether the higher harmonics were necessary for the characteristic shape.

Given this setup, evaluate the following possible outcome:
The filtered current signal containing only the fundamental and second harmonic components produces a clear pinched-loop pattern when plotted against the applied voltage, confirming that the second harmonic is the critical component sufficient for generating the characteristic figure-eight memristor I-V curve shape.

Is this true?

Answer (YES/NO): YES